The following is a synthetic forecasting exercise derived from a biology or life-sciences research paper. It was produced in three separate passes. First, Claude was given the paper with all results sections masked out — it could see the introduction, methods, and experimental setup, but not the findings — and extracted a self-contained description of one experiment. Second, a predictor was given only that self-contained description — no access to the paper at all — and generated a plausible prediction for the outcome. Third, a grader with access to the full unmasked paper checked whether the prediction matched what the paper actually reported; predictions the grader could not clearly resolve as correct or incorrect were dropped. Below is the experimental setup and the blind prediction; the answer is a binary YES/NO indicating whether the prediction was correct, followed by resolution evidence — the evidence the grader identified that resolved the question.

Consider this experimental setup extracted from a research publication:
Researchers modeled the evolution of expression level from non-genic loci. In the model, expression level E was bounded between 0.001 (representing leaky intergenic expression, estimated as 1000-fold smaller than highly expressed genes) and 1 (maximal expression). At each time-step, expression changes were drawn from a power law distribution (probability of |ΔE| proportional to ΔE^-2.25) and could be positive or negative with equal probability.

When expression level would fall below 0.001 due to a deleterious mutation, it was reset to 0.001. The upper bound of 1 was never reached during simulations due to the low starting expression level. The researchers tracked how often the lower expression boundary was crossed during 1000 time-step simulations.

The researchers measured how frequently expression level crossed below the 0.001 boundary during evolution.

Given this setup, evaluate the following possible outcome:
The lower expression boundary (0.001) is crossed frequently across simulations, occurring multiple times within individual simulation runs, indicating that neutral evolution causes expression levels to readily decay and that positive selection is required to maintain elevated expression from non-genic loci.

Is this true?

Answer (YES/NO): NO